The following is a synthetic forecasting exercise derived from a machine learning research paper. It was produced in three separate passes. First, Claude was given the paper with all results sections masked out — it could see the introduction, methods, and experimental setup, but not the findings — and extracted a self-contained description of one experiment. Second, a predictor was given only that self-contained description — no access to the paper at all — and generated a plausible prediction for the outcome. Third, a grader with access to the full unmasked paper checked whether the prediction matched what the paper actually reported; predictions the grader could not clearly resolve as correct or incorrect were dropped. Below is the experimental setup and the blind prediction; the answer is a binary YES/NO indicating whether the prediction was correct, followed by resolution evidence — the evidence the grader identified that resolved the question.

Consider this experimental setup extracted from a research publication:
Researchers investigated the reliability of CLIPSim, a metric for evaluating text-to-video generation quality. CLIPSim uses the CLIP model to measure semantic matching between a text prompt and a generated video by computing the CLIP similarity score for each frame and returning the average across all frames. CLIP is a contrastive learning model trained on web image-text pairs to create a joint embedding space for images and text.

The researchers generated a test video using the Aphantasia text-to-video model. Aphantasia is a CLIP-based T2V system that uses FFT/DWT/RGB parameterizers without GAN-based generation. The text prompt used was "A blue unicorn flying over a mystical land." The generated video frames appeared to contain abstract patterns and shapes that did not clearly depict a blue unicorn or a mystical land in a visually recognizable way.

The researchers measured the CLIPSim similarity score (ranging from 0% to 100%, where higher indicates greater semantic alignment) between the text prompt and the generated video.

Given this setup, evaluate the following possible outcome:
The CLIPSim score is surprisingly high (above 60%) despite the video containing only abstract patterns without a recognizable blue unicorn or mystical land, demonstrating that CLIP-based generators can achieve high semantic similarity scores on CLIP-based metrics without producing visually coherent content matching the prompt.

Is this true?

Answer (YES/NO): YES